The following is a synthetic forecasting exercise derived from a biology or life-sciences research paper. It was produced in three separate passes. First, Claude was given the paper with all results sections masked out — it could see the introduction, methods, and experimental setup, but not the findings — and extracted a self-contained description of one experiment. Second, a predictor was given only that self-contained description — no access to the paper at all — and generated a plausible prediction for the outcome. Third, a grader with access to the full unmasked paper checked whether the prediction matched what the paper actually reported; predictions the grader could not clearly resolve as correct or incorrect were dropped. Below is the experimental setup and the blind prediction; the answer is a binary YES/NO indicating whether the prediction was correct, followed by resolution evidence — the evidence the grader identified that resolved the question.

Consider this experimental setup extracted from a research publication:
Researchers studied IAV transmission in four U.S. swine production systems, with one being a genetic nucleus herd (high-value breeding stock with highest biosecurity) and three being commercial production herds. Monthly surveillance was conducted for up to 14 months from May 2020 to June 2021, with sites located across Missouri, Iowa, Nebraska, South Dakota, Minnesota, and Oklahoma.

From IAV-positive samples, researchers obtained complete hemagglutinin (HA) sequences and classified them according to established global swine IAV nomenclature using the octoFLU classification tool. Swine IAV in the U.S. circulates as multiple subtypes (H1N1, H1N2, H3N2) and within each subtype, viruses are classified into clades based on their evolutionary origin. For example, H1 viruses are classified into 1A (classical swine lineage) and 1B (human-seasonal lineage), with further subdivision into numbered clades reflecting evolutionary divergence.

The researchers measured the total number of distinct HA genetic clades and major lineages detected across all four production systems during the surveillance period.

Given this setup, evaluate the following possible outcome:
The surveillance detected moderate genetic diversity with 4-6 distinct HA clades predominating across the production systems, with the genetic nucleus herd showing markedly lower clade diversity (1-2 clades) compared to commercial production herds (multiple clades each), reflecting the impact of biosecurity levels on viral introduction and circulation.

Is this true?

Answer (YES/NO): NO